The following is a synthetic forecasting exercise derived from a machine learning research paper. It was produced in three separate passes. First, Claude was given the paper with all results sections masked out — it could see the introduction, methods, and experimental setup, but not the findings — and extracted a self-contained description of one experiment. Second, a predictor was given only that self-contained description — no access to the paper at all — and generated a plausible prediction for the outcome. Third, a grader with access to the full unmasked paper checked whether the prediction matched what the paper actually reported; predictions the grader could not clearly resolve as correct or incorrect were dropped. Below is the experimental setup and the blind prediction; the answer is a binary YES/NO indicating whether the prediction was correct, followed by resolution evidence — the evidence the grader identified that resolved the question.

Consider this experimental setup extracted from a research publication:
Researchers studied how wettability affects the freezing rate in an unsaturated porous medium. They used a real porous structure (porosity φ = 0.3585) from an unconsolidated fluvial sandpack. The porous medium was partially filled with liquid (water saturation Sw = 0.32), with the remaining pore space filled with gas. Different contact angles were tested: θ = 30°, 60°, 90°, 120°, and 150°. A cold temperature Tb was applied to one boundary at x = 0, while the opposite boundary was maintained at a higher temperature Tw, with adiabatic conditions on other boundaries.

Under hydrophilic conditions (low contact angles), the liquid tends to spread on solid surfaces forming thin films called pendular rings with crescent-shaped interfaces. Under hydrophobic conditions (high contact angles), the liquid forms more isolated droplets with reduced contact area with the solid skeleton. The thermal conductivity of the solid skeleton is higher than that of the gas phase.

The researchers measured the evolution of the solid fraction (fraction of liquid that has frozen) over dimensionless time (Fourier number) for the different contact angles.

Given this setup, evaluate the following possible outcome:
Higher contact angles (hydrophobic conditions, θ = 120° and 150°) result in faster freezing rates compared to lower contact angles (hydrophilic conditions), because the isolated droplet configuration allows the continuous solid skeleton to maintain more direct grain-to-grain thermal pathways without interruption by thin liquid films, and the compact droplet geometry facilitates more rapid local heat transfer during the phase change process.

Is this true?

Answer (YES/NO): NO